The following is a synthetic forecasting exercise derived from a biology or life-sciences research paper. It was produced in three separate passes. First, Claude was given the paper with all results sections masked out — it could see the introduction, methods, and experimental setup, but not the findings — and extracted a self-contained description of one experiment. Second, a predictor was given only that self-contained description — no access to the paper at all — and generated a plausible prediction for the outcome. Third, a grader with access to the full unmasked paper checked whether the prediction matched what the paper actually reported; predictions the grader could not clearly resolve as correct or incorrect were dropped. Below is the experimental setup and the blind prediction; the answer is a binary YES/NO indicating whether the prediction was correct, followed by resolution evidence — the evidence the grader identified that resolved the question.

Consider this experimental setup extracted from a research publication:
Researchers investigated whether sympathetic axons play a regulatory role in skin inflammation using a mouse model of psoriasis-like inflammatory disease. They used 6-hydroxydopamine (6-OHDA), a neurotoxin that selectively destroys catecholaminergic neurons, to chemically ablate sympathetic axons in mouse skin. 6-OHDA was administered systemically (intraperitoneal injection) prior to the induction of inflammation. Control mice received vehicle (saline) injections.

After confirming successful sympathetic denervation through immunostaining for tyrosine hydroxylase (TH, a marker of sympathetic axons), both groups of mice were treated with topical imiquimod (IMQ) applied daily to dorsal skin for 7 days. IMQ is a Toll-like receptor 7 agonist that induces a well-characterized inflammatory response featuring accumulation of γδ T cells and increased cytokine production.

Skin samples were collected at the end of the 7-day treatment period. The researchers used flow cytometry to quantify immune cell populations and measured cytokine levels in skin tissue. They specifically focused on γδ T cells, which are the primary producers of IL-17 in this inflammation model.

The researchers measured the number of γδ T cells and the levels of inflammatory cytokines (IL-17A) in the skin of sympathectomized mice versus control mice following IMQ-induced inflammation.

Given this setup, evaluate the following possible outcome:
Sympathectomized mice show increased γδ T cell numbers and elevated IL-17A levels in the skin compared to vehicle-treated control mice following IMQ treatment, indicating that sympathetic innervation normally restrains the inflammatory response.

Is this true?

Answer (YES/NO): YES